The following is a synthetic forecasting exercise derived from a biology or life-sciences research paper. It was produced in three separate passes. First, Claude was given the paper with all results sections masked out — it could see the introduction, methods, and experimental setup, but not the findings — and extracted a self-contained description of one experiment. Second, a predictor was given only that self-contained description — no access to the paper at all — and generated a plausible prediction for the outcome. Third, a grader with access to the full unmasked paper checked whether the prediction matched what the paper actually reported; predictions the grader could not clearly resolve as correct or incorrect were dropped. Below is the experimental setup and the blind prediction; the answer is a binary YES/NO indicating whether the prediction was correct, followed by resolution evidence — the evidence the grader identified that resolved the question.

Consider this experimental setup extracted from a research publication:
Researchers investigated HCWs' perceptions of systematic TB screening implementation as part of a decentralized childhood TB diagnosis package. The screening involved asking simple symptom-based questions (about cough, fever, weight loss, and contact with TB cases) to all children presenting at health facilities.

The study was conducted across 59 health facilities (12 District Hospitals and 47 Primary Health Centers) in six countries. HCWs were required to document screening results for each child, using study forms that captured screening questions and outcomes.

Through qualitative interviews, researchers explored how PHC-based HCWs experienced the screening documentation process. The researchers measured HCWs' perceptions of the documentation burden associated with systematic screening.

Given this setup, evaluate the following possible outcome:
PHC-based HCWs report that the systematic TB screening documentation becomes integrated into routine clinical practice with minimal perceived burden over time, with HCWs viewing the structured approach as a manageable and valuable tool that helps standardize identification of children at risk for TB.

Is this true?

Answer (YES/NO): NO